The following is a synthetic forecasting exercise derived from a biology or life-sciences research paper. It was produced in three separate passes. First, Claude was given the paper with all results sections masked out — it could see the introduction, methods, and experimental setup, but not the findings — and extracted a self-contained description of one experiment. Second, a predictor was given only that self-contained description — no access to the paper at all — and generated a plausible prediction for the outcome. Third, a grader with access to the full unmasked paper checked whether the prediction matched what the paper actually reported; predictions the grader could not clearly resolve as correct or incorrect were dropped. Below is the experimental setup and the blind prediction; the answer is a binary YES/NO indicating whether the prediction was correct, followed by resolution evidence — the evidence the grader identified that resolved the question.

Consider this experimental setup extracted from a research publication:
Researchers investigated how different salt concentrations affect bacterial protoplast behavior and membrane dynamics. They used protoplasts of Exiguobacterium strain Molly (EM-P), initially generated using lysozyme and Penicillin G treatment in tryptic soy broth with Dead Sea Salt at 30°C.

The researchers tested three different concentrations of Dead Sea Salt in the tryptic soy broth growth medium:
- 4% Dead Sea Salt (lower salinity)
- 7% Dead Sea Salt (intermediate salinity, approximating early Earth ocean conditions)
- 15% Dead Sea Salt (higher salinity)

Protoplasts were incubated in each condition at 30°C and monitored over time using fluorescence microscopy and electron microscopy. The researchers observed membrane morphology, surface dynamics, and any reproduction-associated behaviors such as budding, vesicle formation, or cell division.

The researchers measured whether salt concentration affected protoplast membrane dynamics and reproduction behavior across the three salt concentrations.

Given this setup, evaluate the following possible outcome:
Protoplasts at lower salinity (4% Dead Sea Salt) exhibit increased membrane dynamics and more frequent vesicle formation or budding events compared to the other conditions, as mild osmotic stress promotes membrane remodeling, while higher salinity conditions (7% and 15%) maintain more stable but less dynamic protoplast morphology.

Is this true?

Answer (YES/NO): NO